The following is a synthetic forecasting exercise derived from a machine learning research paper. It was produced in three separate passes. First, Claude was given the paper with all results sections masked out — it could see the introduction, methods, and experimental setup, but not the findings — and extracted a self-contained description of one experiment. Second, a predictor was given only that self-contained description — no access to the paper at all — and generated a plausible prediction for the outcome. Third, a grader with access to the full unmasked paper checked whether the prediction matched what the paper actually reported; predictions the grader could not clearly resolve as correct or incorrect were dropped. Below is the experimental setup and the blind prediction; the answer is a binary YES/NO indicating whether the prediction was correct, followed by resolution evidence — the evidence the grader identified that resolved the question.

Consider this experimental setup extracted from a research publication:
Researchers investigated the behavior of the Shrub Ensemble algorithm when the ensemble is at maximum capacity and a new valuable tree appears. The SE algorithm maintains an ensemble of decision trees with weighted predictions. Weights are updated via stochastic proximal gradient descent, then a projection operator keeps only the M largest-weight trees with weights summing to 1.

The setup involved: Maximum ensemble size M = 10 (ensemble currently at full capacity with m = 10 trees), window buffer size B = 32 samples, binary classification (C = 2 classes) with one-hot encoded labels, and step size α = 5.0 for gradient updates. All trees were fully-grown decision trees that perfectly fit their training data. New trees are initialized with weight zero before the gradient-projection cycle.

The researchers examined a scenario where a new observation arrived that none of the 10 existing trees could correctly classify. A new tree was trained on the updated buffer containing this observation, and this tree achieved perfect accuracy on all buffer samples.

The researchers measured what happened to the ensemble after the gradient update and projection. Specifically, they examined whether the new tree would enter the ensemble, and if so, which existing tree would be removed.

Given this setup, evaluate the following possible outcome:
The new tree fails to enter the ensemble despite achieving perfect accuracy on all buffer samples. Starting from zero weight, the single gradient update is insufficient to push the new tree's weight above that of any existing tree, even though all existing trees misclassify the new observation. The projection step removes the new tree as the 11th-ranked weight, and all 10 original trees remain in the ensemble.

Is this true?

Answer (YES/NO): NO